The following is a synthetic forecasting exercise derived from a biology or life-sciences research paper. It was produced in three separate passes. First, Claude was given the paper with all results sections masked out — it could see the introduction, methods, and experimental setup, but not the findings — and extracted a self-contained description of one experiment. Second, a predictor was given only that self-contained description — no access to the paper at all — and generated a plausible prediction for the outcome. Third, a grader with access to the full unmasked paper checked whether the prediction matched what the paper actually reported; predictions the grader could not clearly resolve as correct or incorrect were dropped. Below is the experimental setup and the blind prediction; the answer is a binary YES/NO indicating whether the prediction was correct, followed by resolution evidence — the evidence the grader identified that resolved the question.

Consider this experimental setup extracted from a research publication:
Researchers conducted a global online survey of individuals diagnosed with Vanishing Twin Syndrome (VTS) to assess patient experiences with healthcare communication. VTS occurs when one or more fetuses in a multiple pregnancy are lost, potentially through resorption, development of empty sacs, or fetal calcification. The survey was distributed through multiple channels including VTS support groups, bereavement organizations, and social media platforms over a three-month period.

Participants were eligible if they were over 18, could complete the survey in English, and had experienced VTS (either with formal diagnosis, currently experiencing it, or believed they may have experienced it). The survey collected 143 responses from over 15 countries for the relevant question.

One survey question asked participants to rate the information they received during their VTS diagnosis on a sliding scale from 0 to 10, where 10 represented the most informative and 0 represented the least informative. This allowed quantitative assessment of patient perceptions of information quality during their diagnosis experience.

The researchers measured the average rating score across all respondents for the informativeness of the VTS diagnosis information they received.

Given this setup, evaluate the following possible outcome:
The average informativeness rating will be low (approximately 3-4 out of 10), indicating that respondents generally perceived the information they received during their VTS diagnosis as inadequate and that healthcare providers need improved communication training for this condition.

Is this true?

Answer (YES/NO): YES